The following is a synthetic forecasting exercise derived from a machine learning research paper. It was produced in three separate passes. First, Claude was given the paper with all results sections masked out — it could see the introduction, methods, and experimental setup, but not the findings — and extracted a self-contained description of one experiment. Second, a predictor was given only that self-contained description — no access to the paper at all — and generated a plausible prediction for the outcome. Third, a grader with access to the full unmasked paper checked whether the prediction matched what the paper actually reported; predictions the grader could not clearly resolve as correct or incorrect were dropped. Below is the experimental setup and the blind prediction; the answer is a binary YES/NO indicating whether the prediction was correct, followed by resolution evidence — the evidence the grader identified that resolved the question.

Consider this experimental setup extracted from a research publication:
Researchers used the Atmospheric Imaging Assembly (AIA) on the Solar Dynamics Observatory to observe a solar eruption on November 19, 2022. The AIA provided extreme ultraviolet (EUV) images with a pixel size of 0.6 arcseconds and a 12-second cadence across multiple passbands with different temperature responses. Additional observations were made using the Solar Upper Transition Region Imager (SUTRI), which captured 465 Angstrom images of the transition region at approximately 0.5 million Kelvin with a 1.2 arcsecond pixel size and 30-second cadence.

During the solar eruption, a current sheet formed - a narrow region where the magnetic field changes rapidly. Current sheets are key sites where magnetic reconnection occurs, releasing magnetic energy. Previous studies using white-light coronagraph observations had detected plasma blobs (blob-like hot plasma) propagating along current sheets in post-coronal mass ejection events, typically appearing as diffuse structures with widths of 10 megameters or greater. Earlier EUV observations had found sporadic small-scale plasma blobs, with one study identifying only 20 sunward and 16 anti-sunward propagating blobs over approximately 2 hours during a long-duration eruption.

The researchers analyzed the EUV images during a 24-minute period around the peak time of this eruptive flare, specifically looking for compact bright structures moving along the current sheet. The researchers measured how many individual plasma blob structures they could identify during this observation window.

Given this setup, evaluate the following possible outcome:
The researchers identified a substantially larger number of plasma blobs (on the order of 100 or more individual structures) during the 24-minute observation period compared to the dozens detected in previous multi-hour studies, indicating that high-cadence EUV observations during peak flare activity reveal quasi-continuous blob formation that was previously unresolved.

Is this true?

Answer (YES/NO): YES